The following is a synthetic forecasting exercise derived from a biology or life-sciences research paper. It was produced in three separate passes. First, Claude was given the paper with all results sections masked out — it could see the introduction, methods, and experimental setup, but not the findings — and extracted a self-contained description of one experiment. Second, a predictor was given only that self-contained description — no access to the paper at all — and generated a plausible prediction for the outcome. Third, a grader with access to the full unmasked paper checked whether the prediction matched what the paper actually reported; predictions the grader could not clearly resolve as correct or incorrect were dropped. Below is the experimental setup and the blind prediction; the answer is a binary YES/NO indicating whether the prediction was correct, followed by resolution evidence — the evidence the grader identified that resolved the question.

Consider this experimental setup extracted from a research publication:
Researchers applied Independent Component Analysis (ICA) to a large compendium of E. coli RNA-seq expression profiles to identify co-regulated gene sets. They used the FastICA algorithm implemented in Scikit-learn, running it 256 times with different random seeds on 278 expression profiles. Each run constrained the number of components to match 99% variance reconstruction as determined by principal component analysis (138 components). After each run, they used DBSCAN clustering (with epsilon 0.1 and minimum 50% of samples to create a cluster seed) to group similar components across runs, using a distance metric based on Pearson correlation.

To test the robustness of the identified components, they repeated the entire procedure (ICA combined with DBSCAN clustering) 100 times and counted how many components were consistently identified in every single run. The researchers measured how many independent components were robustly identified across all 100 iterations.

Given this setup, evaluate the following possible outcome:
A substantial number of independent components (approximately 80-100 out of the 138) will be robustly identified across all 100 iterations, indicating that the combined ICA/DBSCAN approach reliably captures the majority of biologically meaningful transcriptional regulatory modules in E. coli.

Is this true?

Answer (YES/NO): NO